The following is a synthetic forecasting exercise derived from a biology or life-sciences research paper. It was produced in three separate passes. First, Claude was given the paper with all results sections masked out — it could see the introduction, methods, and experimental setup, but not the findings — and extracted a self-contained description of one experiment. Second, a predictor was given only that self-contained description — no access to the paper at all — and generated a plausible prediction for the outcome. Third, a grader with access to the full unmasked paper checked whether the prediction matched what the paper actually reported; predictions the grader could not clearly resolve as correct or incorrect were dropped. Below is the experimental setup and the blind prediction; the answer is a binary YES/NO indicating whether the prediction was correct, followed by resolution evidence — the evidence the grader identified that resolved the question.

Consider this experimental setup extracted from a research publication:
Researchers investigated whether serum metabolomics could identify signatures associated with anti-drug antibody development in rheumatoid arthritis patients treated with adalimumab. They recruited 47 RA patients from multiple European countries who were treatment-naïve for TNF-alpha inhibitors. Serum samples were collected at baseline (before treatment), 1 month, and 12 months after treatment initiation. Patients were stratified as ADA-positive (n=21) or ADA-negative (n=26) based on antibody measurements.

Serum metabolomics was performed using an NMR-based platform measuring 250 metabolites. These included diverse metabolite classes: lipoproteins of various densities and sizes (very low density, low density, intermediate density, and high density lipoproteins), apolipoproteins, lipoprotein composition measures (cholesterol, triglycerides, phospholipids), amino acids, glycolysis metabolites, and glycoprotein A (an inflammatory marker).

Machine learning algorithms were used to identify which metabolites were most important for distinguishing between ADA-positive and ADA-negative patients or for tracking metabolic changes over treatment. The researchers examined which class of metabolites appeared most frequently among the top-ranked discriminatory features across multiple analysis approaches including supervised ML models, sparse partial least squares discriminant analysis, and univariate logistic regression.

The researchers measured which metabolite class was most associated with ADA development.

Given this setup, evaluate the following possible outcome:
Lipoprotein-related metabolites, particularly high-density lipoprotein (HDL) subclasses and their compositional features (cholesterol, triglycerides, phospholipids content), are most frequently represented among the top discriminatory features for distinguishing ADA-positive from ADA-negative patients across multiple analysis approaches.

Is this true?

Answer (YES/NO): NO